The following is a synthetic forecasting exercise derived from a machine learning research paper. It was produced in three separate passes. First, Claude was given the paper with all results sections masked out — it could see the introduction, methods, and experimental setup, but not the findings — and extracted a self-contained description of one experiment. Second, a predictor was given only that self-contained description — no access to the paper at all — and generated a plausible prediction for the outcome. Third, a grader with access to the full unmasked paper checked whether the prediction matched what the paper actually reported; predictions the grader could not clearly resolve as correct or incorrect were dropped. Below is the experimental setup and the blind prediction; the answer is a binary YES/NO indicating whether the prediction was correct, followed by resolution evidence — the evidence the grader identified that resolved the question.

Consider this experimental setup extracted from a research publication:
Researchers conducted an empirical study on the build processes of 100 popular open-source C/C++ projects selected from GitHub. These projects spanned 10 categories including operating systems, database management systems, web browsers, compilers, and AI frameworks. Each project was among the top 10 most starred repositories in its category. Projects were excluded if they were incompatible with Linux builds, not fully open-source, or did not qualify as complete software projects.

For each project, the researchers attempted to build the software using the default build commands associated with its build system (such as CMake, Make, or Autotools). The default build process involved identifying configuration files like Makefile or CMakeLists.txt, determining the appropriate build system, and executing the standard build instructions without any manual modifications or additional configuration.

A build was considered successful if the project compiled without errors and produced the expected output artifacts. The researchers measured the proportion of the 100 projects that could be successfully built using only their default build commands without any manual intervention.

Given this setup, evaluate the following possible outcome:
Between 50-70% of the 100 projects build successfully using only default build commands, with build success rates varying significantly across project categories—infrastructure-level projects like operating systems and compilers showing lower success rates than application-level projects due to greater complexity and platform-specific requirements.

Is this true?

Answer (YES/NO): NO